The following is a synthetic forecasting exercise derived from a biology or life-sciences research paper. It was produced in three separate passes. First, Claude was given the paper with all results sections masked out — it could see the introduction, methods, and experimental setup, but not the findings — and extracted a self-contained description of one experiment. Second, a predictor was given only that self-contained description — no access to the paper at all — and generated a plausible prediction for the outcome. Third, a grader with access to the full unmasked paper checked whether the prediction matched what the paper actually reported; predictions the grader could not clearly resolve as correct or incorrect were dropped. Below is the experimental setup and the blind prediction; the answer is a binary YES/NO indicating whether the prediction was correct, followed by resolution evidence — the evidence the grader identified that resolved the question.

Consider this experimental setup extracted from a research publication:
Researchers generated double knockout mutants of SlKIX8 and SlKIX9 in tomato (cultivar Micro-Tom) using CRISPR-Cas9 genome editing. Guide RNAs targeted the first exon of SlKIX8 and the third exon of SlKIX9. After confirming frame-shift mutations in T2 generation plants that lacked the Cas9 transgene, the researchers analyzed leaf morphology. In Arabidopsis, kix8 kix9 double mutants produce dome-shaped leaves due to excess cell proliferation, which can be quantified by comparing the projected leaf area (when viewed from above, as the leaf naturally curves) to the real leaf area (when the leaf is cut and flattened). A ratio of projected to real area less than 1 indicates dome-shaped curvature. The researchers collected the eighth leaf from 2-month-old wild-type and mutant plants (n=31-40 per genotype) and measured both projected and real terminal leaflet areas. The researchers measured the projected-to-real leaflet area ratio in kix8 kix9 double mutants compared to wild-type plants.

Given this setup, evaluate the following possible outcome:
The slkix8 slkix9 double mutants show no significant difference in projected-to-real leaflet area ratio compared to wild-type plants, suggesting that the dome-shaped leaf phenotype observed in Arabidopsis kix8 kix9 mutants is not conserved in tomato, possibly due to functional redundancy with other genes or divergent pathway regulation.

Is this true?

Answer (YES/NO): NO